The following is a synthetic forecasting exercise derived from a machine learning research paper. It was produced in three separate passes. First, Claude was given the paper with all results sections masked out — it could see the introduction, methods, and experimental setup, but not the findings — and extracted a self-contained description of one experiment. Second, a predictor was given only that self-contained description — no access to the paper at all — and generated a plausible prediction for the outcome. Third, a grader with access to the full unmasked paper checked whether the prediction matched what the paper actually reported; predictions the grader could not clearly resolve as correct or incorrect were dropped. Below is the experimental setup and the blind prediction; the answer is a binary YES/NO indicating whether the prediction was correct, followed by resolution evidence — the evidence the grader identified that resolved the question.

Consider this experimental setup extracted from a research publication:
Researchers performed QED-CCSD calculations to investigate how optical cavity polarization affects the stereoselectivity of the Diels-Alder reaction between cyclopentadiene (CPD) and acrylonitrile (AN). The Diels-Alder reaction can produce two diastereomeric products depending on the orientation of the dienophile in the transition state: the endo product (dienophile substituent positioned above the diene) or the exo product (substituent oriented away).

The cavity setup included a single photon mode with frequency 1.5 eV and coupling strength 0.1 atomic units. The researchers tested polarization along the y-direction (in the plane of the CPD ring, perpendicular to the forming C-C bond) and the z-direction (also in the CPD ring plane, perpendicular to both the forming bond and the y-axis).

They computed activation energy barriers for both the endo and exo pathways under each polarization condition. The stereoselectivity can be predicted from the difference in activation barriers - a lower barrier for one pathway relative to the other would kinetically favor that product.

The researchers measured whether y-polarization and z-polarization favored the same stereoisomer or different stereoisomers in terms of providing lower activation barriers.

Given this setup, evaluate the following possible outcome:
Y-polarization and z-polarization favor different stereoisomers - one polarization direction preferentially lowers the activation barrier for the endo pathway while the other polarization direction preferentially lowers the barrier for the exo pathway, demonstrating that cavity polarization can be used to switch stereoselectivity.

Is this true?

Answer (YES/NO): YES